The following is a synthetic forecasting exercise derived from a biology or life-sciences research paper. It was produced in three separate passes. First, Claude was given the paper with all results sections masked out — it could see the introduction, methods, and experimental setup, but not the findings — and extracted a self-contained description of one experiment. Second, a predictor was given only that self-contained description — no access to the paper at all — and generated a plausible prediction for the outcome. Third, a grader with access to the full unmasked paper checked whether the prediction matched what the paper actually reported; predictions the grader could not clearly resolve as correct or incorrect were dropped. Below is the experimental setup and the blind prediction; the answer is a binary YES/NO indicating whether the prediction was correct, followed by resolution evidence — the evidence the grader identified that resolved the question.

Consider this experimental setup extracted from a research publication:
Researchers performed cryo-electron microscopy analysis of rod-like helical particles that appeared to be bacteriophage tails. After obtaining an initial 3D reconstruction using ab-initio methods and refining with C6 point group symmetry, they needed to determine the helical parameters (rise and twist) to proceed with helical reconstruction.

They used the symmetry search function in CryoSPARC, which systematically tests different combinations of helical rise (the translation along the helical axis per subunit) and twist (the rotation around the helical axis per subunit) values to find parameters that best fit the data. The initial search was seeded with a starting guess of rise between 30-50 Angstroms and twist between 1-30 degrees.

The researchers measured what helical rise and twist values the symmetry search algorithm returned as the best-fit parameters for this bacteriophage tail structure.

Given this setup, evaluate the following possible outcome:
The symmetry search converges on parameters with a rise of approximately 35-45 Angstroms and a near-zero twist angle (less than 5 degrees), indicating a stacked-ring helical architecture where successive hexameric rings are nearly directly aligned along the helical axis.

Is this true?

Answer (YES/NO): NO